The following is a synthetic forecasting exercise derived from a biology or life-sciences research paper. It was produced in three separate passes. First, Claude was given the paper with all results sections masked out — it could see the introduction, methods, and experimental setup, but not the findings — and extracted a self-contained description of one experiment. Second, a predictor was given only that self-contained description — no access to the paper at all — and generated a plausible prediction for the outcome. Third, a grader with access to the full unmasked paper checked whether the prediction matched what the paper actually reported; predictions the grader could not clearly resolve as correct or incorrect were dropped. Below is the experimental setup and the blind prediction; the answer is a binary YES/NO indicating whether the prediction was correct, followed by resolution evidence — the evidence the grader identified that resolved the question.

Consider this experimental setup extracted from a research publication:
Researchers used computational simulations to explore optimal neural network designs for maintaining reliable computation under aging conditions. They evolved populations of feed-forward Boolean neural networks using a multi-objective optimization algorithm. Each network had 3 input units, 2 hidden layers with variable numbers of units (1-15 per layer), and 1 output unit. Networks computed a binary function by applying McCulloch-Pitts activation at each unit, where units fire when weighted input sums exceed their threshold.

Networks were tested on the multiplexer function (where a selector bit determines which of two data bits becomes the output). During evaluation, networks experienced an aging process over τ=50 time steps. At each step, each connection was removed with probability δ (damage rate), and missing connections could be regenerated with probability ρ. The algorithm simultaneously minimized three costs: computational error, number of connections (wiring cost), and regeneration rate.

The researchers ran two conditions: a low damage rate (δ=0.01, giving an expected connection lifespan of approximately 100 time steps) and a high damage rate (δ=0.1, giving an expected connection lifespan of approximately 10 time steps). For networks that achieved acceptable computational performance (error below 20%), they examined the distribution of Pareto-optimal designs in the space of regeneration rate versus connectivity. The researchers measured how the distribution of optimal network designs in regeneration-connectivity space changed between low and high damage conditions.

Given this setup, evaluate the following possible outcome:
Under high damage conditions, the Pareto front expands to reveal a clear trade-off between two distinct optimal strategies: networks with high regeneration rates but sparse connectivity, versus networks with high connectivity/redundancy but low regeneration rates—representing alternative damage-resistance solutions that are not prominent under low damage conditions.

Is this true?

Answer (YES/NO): NO